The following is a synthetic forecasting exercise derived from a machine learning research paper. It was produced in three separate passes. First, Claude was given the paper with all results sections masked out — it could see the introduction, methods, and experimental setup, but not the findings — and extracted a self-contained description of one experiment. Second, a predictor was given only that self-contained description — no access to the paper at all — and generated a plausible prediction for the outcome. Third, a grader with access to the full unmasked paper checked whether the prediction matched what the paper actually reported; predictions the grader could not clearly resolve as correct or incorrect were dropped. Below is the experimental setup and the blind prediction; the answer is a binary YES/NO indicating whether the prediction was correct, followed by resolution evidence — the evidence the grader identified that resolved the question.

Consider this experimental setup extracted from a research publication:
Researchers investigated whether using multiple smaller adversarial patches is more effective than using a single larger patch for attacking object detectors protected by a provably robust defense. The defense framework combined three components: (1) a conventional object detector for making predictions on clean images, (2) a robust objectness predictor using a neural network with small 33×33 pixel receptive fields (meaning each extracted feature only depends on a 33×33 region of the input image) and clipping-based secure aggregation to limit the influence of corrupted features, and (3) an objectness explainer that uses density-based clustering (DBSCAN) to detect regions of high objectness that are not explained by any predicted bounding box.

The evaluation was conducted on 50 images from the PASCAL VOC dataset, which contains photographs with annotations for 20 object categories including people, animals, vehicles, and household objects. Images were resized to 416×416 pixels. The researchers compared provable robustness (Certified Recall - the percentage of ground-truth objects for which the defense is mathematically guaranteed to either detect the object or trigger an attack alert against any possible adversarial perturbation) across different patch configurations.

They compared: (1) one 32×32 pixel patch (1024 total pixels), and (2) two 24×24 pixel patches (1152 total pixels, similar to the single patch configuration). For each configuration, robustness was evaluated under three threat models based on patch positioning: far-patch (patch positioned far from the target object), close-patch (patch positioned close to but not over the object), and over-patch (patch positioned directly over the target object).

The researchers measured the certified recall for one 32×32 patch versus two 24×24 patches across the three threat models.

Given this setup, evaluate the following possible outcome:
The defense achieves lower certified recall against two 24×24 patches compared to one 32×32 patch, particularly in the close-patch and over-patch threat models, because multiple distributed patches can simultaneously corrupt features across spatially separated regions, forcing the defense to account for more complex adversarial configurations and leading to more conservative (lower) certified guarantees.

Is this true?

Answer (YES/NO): YES